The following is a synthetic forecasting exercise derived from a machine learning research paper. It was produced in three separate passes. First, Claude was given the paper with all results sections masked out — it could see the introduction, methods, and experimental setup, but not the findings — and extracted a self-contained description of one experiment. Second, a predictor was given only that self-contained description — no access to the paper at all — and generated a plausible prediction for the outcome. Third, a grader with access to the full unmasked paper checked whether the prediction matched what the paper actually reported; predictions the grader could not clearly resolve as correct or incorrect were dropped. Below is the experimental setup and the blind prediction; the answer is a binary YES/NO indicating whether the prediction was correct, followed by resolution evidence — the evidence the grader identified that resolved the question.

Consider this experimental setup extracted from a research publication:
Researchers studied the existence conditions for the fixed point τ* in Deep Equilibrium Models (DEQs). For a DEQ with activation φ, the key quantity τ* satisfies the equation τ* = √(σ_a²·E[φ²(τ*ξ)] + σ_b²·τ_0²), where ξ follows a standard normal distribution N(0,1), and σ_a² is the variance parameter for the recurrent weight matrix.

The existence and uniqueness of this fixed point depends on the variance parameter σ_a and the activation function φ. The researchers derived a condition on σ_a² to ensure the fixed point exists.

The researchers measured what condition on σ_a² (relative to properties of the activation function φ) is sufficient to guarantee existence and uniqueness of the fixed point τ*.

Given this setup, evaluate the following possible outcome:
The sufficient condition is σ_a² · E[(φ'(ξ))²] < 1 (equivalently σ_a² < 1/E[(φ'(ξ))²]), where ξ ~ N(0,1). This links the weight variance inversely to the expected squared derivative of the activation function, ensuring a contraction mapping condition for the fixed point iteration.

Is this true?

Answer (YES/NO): NO